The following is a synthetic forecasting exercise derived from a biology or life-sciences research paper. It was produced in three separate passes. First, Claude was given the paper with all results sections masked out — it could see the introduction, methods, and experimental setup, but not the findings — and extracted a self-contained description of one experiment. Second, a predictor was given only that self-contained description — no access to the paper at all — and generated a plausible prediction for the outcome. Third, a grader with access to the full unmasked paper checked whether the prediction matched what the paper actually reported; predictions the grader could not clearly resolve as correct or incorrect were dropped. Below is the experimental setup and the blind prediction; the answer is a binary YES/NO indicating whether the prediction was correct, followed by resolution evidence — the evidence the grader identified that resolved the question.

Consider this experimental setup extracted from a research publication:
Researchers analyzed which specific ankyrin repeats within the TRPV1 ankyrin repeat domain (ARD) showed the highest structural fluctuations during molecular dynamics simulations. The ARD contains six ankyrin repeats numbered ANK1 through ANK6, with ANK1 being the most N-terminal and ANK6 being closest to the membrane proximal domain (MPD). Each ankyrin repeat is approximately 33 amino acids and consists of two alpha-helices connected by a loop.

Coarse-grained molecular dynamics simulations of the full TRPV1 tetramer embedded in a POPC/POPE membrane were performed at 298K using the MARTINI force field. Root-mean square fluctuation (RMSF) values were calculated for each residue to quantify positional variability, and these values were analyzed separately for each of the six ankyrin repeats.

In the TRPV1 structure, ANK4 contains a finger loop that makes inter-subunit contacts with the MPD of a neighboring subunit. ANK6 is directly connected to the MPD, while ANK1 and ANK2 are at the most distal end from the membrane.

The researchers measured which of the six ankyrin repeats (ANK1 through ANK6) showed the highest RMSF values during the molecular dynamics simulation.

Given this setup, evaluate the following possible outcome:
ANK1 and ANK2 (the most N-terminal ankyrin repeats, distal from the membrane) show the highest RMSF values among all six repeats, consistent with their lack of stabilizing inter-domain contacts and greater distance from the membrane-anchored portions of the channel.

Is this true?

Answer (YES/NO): YES